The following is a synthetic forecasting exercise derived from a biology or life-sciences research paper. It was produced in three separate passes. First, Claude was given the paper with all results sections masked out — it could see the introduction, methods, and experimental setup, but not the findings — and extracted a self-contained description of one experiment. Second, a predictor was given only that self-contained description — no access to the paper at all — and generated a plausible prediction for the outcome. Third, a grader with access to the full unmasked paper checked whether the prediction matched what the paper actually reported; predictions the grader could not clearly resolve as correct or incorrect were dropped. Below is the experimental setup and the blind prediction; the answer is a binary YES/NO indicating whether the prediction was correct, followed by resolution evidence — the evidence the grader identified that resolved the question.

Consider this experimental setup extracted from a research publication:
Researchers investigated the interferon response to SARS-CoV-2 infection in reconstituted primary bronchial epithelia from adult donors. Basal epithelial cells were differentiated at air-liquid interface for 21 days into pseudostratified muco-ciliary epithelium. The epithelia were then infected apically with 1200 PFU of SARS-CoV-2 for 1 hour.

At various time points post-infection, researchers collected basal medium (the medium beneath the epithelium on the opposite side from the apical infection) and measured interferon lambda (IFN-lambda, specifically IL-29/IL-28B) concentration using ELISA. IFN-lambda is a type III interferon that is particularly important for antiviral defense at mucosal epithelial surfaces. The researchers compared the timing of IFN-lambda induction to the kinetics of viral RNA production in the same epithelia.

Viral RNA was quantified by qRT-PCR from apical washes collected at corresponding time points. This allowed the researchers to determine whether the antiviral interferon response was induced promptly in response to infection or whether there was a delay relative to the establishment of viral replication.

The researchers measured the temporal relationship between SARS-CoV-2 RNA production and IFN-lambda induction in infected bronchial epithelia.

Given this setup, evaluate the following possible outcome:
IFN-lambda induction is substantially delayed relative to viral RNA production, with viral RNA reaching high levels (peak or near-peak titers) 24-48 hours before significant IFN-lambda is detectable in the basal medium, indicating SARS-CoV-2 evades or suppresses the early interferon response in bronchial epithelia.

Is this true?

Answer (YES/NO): YES